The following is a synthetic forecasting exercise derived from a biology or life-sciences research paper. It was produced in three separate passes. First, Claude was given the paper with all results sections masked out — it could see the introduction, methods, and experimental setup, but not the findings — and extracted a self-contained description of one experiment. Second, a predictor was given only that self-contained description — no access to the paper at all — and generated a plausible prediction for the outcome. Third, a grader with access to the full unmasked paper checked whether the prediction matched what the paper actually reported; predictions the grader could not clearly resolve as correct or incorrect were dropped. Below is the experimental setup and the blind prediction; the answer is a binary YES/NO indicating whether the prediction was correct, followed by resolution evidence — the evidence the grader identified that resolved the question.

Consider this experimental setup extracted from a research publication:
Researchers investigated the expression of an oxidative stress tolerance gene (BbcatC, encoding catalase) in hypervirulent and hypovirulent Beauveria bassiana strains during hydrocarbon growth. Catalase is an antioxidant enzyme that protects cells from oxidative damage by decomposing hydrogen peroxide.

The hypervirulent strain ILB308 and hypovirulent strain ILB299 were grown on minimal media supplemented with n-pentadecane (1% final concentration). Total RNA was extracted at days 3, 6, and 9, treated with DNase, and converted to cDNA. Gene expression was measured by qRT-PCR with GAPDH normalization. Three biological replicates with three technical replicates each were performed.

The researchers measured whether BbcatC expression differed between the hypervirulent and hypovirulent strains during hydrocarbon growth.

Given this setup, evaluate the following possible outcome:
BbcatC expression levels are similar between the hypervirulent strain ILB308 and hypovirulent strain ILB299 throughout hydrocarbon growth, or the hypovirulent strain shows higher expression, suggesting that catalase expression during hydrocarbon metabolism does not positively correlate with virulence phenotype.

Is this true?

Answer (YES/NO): YES